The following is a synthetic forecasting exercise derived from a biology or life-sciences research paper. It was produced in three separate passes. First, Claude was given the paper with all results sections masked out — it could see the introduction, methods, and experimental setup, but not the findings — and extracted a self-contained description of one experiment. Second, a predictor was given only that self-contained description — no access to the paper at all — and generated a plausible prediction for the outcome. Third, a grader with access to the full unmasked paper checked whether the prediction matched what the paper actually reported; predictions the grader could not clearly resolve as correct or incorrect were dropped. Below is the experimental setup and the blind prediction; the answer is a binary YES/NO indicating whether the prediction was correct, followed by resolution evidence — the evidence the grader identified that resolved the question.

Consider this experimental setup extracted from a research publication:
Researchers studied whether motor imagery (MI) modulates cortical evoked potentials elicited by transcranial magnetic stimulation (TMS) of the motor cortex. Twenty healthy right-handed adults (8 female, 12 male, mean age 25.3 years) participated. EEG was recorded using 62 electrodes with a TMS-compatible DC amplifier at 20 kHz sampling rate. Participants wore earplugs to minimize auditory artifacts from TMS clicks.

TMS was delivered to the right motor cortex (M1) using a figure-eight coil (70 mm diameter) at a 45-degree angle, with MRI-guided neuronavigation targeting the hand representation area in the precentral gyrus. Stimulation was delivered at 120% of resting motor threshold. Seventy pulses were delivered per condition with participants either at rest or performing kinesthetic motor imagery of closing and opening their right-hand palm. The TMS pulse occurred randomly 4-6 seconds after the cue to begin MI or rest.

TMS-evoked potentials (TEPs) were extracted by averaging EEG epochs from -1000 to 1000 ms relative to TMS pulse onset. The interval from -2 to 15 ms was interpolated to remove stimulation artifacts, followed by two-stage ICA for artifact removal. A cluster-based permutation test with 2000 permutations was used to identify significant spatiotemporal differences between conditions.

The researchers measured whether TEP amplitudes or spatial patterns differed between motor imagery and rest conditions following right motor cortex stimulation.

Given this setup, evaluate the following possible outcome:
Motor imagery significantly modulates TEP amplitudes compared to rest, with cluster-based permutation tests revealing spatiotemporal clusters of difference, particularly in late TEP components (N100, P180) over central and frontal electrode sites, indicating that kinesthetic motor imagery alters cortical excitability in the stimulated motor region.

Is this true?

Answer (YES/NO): NO